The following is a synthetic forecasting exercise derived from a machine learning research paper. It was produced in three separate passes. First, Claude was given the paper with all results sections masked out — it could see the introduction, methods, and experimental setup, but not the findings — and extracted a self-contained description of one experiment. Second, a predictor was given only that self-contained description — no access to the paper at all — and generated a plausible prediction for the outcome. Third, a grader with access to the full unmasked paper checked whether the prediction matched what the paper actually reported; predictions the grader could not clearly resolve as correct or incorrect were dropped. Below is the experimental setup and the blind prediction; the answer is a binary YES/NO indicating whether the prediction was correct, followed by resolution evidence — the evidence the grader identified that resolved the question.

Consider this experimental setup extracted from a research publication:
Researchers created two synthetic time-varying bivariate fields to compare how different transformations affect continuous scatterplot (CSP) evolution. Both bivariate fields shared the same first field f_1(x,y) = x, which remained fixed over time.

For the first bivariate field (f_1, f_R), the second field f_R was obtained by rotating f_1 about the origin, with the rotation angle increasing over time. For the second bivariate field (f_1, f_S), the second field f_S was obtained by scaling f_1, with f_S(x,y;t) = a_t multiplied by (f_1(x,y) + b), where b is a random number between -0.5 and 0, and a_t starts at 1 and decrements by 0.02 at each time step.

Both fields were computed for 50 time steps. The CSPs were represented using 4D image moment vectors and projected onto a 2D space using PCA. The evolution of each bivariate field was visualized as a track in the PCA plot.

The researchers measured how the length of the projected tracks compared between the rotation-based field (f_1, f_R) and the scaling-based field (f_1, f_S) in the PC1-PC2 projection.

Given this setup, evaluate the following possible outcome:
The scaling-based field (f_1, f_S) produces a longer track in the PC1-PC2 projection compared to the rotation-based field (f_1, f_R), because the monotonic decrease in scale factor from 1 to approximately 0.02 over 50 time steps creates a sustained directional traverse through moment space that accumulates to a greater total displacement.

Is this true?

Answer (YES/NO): NO